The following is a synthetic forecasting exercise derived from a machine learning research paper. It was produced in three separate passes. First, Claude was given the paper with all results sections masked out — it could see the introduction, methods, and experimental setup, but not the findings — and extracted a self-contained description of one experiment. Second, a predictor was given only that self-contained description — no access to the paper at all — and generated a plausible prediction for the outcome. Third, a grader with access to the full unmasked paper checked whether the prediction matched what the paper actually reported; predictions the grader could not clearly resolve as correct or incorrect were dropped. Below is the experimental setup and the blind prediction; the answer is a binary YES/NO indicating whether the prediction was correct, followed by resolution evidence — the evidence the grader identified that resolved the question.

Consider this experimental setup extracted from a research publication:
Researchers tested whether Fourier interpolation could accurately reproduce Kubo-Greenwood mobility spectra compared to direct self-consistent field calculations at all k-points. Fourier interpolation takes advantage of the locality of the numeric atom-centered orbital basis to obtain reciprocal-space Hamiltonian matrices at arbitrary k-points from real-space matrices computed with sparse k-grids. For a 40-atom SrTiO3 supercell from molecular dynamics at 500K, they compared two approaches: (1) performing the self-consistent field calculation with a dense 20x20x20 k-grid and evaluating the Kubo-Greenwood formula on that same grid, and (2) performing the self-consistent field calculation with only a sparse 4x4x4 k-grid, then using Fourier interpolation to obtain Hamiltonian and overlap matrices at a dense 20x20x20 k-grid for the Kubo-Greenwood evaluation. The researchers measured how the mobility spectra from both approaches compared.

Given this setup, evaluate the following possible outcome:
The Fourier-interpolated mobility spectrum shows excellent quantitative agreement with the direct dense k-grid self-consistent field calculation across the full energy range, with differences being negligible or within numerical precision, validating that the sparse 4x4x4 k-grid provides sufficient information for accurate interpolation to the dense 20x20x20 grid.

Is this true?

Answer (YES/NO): YES